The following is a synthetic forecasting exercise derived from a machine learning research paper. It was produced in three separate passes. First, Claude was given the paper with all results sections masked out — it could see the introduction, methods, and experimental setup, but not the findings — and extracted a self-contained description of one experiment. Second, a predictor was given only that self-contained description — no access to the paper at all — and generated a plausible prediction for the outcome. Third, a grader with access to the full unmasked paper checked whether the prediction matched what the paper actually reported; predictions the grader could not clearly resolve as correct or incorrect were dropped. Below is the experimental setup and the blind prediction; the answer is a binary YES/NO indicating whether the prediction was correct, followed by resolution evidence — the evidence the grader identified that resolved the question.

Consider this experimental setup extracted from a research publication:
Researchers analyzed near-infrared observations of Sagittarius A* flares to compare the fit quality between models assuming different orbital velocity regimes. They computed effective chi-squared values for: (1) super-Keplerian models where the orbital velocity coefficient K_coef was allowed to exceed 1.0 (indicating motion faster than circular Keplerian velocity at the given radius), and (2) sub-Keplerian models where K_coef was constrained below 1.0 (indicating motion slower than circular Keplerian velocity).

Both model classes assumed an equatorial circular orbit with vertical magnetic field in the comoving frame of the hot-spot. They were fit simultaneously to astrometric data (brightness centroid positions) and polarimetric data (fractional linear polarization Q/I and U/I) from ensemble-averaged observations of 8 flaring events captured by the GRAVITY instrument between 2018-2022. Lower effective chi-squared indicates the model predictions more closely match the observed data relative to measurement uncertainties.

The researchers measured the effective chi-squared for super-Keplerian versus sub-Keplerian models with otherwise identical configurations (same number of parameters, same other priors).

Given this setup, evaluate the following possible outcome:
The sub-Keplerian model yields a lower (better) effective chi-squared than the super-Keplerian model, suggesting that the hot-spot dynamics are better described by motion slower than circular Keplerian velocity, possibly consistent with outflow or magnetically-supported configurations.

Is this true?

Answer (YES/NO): NO